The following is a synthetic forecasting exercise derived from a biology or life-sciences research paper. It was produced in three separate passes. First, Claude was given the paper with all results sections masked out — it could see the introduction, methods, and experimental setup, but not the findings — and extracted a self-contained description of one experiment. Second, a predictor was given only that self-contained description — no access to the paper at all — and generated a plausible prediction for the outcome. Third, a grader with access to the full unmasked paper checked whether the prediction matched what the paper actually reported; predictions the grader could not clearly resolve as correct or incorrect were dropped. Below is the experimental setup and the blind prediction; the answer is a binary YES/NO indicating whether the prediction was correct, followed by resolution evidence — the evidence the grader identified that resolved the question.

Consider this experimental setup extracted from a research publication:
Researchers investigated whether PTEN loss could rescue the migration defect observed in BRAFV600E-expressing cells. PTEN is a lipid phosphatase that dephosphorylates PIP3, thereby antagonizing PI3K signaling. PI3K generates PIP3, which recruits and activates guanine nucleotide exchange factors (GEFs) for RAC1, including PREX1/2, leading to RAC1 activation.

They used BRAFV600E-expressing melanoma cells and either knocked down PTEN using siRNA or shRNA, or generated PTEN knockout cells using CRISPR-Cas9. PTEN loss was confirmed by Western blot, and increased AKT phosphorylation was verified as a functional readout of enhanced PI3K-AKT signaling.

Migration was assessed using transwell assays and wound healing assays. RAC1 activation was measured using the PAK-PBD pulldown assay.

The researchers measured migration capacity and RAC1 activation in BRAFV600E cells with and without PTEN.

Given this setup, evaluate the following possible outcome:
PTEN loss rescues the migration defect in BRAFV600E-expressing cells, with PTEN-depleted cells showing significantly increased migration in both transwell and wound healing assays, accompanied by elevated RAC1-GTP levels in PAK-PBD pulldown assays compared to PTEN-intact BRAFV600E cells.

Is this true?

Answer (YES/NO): YES